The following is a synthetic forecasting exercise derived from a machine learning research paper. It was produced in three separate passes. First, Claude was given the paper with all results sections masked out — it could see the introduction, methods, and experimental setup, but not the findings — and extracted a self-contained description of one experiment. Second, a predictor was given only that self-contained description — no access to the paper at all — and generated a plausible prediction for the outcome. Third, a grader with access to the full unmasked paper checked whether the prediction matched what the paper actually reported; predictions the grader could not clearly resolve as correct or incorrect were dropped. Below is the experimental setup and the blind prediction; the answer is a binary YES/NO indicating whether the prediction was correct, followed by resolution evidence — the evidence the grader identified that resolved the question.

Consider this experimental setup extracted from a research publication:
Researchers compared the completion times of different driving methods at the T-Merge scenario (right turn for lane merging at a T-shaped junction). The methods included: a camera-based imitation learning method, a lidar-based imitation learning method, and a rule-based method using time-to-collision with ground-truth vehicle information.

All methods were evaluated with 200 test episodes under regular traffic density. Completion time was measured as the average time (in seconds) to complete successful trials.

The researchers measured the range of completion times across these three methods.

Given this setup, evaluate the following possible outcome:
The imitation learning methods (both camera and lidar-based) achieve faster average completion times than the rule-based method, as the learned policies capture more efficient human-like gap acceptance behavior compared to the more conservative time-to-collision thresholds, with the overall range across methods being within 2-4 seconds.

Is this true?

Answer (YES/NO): YES